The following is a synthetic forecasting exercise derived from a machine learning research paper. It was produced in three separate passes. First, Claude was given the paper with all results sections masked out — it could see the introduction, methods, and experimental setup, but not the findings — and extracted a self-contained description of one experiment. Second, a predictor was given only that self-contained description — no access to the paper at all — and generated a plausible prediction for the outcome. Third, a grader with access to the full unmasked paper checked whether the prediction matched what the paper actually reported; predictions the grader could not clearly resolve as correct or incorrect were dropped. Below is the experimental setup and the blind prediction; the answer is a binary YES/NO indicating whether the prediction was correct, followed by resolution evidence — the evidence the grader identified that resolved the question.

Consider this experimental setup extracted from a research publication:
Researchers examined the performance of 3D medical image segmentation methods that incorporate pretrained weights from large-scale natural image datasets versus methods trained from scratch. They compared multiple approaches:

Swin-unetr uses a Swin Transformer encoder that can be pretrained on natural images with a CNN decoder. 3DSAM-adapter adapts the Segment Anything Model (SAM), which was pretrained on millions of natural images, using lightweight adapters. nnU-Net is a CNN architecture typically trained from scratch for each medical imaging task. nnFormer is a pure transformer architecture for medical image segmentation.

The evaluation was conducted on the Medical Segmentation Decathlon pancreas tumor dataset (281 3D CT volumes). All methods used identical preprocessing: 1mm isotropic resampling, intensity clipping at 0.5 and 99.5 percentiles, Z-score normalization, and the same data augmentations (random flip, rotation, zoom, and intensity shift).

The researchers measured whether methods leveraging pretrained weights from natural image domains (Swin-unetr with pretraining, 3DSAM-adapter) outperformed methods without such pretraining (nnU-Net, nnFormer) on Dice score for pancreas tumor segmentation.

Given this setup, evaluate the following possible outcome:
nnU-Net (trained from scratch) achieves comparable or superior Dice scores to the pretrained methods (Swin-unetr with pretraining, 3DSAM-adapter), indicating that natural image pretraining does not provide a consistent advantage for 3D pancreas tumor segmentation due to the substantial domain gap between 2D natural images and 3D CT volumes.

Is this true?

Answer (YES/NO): NO